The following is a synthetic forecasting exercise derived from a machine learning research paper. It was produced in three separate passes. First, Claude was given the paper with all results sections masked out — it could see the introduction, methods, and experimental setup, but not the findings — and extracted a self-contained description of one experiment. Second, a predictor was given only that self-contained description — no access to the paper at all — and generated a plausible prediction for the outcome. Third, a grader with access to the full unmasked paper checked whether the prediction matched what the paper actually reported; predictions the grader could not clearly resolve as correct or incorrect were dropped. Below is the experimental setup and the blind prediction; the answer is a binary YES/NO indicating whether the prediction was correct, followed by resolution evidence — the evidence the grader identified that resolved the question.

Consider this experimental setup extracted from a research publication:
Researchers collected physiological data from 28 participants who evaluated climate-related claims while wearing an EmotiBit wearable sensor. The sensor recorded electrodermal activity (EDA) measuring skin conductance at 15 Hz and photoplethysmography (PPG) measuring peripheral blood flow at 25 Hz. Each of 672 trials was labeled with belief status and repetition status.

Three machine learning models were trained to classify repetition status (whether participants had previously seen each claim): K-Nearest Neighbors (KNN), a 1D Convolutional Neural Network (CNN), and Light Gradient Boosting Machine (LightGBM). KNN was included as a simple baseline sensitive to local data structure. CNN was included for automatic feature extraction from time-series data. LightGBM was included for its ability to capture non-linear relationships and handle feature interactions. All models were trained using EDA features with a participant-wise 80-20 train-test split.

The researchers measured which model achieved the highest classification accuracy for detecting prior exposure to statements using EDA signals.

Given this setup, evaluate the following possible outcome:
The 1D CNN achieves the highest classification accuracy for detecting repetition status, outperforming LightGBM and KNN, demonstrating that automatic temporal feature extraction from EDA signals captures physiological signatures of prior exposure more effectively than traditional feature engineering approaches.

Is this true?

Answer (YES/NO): NO